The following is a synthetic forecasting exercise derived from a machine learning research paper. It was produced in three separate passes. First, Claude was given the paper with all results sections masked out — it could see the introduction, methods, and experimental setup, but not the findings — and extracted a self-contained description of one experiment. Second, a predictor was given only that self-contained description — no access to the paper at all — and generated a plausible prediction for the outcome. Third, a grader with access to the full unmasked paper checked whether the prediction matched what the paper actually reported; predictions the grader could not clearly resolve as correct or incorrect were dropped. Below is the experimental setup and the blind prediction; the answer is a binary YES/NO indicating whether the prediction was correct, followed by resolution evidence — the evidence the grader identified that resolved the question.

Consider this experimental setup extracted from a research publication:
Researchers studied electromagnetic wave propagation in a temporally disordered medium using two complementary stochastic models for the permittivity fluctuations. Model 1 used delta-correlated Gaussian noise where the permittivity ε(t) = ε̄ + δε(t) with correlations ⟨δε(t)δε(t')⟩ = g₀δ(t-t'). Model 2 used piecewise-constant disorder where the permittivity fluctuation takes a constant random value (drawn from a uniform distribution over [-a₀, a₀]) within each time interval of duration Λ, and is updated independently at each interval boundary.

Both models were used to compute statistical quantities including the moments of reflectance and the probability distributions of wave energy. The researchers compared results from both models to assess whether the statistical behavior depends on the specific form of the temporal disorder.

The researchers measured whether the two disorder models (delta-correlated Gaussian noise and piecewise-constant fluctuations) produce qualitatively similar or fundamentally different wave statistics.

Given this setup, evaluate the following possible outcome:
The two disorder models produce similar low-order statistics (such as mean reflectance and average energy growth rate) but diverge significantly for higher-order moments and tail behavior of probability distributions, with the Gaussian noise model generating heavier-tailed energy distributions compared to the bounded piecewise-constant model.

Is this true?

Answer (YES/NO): NO